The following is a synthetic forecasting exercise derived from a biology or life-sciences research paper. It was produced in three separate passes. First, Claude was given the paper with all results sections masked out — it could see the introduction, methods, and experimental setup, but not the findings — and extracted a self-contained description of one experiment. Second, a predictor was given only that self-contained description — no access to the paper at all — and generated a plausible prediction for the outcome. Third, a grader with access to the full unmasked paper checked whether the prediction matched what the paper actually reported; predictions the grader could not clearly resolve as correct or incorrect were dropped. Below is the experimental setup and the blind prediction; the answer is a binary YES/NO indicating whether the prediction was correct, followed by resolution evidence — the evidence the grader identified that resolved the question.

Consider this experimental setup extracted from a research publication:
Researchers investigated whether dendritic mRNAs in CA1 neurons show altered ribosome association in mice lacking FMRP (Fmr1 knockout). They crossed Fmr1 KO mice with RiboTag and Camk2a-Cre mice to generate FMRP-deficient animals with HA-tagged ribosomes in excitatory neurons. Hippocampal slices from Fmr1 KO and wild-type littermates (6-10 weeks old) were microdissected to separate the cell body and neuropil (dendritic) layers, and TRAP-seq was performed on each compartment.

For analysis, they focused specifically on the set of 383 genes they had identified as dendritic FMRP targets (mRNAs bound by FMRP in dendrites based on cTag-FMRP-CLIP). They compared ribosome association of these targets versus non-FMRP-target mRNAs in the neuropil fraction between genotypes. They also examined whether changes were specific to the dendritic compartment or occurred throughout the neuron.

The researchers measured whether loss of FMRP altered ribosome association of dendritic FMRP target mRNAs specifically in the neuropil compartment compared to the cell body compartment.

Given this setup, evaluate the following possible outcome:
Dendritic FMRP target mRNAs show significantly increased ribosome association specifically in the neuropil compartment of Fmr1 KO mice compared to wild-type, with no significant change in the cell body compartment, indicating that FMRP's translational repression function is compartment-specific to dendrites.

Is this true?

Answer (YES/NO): NO